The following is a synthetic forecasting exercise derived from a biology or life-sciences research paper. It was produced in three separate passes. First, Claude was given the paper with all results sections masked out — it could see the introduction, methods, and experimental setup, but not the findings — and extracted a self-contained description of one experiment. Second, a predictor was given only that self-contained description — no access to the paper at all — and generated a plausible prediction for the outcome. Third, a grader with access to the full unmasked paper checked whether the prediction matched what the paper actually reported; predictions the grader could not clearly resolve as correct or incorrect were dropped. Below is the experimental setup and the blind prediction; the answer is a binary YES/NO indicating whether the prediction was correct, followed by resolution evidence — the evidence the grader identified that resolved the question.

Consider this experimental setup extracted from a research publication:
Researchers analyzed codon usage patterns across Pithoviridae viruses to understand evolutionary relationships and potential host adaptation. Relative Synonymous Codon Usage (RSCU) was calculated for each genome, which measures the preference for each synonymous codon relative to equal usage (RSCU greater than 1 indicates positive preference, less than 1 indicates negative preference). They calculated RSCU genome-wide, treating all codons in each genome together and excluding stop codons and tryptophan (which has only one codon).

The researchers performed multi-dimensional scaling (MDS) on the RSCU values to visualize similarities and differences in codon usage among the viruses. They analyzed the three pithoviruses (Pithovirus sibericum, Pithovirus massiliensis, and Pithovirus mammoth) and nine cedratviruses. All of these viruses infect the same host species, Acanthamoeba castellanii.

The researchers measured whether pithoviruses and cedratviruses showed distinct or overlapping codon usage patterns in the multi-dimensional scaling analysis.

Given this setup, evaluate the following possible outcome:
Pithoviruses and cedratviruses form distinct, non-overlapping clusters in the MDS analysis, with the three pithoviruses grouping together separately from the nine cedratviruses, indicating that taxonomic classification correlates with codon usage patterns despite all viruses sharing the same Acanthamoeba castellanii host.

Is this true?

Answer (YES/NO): YES